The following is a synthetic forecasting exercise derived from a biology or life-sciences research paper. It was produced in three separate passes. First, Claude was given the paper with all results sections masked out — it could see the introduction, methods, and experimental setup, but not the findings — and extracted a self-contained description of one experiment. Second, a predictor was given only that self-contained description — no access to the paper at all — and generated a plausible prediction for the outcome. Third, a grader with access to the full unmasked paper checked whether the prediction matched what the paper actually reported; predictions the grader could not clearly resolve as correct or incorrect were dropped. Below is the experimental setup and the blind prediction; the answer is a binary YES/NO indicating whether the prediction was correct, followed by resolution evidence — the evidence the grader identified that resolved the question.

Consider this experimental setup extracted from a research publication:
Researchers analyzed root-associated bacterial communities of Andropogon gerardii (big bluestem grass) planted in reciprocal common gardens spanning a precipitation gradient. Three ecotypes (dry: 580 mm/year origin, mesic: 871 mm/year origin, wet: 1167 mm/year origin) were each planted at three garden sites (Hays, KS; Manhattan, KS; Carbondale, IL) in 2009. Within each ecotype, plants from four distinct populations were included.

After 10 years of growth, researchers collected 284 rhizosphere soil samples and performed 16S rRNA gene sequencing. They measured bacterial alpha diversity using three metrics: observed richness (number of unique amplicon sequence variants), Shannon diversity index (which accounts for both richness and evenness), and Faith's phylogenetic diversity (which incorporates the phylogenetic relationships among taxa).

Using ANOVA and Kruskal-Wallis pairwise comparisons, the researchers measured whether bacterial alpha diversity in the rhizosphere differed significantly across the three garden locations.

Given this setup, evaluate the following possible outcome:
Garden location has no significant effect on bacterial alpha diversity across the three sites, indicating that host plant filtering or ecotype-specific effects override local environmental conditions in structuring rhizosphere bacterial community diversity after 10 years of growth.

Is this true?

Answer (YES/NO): NO